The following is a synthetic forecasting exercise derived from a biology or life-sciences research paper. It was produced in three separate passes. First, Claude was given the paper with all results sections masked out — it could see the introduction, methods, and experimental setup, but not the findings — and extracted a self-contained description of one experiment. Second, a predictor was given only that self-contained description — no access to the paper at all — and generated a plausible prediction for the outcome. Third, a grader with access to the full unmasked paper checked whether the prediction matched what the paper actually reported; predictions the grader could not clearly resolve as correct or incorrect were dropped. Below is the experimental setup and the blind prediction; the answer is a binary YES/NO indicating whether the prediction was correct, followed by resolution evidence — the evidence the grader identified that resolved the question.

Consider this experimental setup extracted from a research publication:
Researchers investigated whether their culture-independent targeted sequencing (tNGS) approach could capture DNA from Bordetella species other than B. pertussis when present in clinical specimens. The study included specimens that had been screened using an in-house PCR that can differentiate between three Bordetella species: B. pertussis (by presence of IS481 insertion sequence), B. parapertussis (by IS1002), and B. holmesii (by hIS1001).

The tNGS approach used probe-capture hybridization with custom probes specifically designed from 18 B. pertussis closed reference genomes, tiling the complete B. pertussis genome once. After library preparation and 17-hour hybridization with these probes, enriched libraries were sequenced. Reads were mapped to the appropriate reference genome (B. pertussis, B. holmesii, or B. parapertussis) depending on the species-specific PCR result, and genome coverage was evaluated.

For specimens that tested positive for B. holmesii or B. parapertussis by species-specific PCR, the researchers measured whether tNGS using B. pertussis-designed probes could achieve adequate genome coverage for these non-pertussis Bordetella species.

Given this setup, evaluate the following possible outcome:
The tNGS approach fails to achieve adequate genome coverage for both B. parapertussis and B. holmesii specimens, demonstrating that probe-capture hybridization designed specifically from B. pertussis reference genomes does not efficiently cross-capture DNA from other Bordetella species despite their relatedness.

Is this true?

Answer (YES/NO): YES